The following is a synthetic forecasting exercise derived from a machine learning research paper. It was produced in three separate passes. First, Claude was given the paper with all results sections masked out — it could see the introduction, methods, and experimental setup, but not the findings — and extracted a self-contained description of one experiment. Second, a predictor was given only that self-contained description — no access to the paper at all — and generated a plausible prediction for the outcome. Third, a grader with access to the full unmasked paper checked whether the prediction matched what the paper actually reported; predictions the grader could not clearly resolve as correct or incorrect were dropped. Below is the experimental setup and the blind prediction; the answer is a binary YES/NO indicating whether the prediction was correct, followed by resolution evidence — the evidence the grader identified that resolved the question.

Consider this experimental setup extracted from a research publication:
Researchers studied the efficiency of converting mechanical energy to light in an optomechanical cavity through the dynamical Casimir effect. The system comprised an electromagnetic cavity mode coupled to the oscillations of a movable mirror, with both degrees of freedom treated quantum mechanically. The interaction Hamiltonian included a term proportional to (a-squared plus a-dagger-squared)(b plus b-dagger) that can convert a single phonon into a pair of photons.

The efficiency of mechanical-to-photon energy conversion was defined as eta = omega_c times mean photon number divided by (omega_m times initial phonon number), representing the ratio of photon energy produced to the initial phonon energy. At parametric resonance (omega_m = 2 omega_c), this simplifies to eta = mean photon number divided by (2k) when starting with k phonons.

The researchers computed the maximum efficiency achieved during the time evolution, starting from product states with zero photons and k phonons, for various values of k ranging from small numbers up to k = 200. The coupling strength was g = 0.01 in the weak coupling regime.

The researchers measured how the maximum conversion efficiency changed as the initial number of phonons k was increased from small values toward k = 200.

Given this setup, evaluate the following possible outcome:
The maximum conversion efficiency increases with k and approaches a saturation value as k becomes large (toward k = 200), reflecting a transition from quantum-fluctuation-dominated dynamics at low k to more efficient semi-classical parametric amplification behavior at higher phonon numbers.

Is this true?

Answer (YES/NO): NO